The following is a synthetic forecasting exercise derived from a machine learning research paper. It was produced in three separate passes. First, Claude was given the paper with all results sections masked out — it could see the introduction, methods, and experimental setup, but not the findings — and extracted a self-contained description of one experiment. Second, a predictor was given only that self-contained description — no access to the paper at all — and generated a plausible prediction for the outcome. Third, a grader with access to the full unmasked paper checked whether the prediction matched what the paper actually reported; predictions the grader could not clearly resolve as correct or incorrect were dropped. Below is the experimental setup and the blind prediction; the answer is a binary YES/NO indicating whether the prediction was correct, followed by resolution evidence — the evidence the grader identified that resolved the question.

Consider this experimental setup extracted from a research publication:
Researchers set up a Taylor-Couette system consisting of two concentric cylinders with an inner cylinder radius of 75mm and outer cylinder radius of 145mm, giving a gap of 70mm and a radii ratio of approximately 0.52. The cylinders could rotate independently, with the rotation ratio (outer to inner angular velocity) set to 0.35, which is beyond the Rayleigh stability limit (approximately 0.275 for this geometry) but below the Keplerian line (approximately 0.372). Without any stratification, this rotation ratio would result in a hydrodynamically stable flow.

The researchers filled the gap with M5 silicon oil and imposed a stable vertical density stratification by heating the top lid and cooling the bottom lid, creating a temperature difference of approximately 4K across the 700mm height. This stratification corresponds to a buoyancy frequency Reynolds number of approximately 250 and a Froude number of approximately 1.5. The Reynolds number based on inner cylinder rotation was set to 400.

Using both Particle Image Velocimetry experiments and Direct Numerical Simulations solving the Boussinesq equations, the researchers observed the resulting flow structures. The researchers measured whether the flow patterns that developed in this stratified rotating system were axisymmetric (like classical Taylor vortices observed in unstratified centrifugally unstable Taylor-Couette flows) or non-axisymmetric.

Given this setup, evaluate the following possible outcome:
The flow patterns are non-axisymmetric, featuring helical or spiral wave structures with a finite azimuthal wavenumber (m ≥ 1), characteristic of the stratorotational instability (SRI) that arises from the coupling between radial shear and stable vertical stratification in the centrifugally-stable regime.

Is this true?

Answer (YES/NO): YES